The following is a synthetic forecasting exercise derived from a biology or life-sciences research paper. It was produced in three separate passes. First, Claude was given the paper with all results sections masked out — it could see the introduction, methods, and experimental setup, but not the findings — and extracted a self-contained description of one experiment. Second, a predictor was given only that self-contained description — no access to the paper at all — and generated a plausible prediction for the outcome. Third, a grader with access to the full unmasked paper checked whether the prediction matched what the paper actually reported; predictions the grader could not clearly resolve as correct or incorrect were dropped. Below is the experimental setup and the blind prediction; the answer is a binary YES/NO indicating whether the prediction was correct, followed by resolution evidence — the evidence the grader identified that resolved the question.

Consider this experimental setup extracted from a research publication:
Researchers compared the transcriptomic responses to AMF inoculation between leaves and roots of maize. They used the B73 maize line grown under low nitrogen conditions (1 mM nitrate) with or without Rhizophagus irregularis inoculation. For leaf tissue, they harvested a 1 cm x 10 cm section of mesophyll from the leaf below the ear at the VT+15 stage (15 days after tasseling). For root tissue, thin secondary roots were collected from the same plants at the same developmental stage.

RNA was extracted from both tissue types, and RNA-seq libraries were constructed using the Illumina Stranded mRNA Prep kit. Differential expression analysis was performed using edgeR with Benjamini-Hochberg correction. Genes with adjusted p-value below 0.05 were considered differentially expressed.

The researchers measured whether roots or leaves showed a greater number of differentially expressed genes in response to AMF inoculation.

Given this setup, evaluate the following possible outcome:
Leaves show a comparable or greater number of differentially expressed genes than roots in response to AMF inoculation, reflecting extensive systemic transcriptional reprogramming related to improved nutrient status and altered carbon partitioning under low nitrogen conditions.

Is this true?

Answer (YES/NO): NO